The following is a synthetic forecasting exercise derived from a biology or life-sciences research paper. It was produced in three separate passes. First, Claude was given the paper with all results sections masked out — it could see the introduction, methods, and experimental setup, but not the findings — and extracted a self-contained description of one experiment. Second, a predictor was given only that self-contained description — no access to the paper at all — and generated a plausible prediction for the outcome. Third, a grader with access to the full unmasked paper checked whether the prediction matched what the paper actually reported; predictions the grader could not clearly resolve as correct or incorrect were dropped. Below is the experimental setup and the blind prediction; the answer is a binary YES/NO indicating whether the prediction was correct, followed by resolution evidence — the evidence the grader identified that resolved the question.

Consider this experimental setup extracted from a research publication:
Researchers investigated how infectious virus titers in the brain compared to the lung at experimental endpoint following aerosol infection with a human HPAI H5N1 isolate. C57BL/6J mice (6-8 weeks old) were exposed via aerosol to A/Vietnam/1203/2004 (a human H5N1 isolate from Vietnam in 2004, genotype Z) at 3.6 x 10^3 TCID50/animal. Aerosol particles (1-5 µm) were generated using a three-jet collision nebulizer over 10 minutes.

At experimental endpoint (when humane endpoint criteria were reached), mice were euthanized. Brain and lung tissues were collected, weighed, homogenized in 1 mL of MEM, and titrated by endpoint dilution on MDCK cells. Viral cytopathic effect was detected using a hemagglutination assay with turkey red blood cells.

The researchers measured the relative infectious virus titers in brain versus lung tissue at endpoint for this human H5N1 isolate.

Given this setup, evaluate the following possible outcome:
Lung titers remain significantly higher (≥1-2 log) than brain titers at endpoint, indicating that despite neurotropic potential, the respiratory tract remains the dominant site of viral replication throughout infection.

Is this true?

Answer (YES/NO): YES